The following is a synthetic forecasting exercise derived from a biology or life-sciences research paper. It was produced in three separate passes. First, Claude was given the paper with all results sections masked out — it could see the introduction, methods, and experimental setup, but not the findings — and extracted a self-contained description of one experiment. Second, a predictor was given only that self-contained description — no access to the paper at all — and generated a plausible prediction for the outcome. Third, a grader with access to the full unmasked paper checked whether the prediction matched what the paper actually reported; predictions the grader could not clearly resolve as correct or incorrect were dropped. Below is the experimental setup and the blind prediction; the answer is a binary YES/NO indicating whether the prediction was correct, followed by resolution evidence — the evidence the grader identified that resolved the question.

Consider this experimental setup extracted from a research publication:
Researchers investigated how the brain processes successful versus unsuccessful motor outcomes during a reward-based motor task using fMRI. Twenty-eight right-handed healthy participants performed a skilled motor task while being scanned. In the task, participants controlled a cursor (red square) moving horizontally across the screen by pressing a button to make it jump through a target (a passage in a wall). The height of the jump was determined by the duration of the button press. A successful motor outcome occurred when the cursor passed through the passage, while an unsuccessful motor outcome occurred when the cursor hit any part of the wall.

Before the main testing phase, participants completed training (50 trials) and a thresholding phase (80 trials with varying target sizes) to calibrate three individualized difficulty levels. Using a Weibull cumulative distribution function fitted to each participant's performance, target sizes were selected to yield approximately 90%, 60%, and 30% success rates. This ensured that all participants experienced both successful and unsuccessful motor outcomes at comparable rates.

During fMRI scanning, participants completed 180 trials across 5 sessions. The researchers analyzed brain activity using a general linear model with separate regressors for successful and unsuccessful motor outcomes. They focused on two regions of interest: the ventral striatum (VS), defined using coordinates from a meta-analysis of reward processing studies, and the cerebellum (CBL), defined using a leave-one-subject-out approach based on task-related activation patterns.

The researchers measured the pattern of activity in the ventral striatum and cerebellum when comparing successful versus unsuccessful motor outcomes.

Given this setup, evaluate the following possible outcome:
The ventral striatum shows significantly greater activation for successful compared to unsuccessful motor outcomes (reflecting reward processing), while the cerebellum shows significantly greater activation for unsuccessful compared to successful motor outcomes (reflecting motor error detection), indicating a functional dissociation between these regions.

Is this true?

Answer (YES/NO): YES